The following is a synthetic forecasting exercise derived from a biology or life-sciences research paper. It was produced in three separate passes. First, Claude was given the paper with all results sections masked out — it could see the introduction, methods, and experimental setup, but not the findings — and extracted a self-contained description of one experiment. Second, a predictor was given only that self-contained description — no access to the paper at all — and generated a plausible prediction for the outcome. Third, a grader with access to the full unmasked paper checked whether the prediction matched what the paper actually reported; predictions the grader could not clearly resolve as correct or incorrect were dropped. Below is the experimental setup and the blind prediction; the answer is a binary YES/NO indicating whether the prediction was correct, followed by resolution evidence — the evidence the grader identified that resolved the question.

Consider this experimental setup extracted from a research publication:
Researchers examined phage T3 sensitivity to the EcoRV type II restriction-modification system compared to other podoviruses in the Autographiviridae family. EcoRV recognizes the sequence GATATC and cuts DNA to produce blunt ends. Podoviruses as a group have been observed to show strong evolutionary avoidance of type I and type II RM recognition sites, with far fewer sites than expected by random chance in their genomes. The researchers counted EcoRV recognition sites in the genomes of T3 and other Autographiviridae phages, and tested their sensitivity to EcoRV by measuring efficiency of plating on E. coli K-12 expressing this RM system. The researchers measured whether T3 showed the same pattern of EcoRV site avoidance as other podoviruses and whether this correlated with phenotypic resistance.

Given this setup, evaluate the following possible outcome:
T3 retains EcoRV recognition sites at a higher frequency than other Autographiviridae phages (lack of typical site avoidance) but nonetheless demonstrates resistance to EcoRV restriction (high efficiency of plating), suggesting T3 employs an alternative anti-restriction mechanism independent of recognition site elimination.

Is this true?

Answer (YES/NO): NO